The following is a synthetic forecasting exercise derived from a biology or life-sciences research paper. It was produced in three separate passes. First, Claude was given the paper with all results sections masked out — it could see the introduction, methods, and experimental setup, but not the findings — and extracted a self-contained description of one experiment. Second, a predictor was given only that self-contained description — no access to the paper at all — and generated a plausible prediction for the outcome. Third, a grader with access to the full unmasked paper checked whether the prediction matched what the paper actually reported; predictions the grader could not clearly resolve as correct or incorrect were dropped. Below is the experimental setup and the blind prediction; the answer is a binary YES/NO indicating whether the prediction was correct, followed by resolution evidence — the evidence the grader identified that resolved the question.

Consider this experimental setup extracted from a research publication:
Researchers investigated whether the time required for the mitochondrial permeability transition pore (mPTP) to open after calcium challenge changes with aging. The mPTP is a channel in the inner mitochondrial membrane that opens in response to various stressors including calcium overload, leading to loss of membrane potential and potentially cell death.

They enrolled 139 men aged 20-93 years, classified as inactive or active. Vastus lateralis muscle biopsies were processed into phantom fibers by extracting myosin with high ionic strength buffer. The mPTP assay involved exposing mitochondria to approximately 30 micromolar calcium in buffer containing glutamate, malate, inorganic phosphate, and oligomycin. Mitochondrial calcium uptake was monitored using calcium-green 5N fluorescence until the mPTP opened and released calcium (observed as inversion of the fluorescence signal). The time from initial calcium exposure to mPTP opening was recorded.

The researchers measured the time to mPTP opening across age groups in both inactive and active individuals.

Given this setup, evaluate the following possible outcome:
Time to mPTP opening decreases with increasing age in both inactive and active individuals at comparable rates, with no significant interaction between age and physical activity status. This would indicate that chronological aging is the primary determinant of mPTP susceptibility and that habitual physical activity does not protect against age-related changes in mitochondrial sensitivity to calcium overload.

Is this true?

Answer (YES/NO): YES